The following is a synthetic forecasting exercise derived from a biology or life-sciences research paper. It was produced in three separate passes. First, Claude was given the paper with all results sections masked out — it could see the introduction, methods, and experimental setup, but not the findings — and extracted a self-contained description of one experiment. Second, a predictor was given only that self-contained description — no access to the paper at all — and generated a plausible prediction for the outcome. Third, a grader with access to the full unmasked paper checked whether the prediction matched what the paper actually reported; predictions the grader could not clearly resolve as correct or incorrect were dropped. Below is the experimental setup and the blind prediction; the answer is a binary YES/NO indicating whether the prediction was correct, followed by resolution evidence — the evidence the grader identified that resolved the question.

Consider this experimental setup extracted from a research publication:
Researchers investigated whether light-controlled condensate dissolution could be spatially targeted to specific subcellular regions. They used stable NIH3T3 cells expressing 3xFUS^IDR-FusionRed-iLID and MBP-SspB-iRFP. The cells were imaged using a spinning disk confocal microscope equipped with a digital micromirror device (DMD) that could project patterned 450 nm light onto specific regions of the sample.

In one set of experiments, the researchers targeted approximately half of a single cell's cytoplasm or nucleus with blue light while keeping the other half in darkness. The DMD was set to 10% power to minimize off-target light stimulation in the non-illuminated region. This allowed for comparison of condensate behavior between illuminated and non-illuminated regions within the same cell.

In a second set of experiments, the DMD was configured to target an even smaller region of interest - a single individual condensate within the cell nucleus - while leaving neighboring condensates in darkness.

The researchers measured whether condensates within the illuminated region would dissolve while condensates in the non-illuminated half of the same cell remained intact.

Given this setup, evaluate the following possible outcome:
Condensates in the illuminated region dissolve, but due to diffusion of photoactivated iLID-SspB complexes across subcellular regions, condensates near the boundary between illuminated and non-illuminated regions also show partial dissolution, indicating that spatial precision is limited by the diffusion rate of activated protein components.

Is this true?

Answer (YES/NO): NO